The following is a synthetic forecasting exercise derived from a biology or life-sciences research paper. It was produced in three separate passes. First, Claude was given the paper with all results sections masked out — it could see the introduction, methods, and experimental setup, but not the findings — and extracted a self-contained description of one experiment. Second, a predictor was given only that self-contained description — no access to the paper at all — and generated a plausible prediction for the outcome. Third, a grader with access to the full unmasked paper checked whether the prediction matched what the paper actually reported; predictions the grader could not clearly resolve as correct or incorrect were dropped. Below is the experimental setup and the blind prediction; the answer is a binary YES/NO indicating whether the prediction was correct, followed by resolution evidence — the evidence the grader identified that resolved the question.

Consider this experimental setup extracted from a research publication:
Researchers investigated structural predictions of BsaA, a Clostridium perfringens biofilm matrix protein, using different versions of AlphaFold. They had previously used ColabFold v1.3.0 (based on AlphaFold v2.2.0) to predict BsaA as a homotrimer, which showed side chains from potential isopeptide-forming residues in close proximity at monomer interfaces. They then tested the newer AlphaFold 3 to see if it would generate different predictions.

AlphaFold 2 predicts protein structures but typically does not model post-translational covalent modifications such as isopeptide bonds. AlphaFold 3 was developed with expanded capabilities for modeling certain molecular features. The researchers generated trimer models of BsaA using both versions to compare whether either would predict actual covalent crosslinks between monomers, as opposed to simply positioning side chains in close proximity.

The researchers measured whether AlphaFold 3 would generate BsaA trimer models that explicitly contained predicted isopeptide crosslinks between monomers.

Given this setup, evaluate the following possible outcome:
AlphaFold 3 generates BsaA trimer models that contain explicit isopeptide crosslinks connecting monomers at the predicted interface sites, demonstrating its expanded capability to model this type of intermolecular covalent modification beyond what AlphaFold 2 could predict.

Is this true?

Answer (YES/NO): NO